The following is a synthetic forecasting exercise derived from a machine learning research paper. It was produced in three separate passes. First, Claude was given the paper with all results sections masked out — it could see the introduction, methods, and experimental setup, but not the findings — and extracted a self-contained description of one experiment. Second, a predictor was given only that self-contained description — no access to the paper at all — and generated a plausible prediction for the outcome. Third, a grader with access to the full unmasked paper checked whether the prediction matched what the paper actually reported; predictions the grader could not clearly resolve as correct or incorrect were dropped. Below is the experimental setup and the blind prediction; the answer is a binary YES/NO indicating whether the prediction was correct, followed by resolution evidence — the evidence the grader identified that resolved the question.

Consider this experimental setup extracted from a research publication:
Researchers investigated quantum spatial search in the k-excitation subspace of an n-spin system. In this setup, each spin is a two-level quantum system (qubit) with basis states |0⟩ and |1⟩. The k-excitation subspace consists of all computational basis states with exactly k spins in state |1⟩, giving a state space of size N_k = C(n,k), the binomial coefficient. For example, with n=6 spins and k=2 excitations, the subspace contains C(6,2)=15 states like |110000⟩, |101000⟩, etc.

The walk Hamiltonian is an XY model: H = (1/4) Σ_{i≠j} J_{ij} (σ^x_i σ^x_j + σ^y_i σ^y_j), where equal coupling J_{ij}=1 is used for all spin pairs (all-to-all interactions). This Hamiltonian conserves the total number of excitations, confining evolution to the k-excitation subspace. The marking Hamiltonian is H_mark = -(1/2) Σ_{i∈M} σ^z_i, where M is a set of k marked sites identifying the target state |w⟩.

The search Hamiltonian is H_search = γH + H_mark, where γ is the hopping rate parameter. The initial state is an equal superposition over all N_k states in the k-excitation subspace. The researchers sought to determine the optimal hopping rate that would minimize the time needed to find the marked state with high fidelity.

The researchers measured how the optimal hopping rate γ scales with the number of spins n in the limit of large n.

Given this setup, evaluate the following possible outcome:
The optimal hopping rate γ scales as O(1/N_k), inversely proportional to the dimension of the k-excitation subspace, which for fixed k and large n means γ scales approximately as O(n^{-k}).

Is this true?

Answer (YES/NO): NO